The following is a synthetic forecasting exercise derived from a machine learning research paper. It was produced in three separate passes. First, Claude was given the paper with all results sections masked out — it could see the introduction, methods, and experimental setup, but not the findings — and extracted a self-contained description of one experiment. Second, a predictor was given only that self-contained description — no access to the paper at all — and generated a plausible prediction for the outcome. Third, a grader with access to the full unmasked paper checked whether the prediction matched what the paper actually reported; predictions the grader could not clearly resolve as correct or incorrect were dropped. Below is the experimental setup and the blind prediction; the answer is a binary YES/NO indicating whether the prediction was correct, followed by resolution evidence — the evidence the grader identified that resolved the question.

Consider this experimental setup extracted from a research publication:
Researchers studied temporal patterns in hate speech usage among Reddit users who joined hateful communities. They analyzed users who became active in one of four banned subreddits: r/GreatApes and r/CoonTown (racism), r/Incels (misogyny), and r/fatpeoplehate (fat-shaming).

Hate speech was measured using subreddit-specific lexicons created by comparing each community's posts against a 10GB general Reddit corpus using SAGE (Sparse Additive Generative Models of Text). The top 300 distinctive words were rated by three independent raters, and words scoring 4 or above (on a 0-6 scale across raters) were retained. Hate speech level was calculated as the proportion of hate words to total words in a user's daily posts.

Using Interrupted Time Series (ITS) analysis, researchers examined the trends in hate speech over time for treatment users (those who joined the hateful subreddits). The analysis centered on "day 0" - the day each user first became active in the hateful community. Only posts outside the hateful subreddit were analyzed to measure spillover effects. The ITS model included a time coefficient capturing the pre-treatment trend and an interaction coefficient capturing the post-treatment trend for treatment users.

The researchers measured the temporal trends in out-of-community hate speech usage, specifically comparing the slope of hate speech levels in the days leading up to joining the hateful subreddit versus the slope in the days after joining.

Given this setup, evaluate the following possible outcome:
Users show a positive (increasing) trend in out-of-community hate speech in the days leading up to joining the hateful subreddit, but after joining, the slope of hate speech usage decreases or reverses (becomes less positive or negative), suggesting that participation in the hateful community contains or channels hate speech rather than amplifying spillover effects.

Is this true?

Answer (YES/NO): NO